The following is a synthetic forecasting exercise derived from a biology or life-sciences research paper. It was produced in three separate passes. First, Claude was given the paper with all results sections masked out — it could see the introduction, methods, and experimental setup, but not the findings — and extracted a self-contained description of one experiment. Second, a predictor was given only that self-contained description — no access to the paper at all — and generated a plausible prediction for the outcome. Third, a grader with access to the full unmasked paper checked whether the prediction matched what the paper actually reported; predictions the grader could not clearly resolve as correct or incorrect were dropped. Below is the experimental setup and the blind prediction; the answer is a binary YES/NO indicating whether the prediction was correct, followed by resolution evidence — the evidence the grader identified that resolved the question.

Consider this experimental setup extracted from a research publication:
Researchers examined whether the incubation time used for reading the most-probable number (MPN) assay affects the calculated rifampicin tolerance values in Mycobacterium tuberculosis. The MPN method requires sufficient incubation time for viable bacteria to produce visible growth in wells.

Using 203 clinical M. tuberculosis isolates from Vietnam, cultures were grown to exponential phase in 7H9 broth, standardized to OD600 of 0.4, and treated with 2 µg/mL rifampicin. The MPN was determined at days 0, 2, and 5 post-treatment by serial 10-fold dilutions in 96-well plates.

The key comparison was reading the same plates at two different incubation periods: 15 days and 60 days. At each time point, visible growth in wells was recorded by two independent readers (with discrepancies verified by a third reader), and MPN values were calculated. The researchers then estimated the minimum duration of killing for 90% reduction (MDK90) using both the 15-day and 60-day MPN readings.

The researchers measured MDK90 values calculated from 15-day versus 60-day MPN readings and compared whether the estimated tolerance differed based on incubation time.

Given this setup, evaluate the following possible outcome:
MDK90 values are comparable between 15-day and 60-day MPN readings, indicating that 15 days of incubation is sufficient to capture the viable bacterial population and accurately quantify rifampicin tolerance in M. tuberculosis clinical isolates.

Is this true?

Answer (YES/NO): NO